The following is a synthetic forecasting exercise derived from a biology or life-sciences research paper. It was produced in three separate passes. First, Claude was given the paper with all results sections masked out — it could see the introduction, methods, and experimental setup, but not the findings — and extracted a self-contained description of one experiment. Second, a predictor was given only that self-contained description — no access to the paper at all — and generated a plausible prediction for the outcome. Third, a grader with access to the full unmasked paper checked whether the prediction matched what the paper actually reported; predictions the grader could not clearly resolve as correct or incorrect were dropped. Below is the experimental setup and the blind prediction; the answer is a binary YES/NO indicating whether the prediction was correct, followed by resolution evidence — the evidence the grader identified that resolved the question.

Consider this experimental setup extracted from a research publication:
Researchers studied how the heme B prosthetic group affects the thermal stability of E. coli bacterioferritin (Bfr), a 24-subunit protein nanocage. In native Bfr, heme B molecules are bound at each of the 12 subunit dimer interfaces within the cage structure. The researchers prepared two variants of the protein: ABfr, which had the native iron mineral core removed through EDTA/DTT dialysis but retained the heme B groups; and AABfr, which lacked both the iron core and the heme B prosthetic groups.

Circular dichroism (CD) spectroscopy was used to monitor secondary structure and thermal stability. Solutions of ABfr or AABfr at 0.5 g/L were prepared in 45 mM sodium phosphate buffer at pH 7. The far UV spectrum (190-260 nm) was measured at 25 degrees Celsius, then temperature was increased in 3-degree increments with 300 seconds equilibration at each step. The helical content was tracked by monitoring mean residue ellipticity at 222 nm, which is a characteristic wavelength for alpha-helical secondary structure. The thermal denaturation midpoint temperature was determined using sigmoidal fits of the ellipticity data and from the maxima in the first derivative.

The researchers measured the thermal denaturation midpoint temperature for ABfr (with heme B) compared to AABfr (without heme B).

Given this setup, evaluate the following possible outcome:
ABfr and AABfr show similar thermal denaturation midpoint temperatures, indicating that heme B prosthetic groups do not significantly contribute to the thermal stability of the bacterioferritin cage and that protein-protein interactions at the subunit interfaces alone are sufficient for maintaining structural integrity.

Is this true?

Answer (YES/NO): NO